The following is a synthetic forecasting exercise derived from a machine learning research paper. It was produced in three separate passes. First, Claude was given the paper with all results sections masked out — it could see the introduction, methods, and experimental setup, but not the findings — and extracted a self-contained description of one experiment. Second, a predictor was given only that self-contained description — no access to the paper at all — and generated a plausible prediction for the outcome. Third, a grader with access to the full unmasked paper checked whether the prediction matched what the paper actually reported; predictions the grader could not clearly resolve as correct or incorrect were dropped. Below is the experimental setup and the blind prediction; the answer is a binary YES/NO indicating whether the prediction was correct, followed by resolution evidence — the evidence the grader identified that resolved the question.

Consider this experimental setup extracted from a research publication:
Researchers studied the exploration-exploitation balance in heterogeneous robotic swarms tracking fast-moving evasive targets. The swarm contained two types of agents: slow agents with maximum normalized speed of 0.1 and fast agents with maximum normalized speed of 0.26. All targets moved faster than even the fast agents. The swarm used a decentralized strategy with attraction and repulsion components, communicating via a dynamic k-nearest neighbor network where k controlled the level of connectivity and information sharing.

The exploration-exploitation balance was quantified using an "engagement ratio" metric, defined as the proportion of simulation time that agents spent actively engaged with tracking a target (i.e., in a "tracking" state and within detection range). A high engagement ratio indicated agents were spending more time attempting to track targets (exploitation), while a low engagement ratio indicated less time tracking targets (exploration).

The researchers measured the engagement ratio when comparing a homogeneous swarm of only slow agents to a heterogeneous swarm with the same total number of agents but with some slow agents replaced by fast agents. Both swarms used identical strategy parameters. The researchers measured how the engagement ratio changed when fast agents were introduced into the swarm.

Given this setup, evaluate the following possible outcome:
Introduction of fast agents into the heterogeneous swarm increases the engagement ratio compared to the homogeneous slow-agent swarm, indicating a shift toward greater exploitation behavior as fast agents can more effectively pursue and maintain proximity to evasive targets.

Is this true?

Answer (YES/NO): YES